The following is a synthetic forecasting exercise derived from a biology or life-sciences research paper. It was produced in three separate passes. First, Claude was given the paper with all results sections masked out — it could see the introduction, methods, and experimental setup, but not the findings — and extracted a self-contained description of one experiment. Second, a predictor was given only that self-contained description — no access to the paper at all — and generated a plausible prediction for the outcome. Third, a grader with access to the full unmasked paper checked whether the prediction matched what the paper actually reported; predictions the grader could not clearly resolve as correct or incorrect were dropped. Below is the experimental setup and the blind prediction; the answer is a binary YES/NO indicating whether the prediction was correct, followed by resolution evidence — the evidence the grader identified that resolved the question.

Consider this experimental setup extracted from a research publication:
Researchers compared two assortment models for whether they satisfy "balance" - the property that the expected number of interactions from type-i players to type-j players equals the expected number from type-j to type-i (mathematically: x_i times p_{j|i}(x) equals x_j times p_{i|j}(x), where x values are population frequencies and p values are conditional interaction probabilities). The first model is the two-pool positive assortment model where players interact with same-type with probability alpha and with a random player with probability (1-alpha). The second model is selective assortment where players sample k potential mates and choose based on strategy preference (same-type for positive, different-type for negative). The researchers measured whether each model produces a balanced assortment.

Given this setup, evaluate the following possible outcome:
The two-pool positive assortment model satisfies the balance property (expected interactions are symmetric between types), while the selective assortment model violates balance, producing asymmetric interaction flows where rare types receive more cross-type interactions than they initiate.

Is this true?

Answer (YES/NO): YES